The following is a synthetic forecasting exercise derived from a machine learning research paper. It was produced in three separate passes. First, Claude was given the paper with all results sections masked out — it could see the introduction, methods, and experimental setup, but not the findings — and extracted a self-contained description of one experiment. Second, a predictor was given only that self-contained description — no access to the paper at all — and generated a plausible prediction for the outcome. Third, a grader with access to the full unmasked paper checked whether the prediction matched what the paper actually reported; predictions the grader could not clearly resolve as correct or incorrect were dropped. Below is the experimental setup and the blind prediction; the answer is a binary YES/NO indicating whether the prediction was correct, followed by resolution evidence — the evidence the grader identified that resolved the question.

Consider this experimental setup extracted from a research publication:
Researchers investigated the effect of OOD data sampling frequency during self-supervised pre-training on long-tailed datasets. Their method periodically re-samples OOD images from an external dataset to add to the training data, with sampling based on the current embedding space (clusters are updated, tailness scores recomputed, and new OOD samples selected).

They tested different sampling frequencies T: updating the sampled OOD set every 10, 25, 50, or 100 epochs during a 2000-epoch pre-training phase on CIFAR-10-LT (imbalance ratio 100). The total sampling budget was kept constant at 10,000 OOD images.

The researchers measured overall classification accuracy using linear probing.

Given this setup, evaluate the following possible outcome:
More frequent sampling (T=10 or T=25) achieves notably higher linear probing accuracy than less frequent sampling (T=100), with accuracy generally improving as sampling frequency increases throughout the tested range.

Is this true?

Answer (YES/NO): NO